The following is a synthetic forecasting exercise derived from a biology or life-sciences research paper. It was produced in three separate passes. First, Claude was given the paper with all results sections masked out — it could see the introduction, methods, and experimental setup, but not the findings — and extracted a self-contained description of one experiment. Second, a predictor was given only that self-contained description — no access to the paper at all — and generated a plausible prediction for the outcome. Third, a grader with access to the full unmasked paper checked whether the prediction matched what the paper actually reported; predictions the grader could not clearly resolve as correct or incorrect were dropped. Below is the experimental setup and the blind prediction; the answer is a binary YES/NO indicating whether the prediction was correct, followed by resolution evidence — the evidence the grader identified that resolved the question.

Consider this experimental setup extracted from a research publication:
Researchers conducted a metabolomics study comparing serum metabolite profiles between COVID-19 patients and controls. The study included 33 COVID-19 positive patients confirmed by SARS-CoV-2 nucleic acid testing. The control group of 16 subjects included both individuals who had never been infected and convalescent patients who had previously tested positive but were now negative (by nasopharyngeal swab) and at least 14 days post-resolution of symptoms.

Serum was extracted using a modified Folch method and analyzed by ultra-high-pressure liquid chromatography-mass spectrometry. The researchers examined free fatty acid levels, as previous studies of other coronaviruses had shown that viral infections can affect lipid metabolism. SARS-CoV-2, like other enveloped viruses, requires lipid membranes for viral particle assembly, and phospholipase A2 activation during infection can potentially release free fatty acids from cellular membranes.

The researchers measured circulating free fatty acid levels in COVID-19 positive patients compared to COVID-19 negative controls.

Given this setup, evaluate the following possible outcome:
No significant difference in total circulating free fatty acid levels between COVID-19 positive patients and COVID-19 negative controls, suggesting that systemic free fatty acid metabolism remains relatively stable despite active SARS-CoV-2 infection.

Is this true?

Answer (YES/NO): NO